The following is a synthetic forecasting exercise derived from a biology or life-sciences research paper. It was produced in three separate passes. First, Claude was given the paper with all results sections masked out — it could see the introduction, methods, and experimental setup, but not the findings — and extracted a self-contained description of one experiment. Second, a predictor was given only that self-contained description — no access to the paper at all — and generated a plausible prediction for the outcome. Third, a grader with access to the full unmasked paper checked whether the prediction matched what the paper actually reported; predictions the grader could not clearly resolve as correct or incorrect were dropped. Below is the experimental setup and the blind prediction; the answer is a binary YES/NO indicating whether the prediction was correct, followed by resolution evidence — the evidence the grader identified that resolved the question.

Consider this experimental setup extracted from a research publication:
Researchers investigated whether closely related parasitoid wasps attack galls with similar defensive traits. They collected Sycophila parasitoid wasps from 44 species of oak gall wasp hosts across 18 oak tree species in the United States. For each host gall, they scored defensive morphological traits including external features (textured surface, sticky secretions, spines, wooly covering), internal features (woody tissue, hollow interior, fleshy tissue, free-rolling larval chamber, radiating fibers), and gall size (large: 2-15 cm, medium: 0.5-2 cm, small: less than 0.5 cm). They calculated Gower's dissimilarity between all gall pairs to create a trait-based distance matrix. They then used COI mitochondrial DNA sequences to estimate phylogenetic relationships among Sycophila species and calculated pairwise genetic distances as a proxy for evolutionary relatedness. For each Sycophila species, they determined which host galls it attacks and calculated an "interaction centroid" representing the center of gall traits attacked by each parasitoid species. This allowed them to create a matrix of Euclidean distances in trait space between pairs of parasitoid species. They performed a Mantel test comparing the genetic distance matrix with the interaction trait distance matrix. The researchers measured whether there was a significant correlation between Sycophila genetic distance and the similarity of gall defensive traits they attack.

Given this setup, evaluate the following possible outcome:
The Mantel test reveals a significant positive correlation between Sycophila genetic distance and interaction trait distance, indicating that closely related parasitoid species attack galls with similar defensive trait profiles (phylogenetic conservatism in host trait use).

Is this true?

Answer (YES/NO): NO